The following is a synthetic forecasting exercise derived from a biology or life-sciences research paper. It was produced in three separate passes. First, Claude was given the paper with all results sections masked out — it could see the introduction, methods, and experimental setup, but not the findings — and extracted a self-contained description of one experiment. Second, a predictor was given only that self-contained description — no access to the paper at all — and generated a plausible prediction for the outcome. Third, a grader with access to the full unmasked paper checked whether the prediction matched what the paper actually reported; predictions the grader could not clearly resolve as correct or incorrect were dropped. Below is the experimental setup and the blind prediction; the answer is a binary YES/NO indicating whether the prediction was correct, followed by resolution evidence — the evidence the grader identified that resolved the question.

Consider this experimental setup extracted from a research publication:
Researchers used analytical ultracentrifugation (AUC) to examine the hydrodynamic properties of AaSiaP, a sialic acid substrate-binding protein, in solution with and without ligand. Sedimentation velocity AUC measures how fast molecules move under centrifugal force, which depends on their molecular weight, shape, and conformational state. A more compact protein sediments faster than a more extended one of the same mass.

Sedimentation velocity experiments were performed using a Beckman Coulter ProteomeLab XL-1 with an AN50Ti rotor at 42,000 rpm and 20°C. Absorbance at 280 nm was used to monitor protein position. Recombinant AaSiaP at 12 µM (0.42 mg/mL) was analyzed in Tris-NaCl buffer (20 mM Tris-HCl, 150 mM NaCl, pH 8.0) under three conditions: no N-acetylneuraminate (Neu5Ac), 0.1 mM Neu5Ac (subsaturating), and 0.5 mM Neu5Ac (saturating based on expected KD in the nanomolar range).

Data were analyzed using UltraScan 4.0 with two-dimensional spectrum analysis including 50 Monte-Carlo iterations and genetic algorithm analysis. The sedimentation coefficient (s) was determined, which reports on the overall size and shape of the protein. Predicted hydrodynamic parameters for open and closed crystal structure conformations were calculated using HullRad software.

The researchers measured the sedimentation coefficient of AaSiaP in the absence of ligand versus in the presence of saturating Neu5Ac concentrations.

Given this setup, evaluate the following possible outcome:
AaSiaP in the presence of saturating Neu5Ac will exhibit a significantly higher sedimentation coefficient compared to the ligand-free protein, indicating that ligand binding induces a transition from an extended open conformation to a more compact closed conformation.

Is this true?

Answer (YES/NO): NO